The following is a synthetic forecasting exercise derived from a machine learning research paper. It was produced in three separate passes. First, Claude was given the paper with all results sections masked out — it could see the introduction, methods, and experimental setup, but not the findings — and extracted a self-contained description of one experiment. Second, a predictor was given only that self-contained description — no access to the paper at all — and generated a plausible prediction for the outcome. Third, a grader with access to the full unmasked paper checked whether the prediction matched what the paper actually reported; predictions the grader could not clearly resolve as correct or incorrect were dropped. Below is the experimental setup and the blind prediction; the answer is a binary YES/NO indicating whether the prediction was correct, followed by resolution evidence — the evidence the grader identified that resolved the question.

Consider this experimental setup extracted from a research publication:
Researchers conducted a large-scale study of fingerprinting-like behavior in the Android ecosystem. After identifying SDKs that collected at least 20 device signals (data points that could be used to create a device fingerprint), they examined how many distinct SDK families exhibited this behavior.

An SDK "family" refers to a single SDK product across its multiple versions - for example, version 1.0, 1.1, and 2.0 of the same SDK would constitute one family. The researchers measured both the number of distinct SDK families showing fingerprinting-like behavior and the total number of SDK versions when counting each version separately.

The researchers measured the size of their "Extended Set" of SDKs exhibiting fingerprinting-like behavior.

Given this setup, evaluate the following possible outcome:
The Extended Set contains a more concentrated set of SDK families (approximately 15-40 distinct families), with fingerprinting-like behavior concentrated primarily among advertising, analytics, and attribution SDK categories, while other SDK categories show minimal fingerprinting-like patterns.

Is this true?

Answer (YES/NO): NO